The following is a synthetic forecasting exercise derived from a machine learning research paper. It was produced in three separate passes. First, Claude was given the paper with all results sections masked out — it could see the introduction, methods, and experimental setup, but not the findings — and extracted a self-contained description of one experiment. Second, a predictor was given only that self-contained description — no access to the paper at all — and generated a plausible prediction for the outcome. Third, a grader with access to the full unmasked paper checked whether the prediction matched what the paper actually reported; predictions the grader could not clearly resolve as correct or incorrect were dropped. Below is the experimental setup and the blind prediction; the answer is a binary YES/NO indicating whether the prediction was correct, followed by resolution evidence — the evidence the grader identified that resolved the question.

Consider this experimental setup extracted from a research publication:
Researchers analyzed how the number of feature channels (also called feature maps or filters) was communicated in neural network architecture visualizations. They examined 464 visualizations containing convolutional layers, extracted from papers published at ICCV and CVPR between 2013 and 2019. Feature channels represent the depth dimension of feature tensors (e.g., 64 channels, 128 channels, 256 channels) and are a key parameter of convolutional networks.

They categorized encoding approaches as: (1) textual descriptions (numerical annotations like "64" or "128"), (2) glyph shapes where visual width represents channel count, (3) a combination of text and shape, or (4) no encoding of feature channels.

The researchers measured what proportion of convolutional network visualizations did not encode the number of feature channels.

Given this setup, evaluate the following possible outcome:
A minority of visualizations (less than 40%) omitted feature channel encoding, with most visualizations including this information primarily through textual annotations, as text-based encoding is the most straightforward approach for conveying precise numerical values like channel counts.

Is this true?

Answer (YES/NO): NO